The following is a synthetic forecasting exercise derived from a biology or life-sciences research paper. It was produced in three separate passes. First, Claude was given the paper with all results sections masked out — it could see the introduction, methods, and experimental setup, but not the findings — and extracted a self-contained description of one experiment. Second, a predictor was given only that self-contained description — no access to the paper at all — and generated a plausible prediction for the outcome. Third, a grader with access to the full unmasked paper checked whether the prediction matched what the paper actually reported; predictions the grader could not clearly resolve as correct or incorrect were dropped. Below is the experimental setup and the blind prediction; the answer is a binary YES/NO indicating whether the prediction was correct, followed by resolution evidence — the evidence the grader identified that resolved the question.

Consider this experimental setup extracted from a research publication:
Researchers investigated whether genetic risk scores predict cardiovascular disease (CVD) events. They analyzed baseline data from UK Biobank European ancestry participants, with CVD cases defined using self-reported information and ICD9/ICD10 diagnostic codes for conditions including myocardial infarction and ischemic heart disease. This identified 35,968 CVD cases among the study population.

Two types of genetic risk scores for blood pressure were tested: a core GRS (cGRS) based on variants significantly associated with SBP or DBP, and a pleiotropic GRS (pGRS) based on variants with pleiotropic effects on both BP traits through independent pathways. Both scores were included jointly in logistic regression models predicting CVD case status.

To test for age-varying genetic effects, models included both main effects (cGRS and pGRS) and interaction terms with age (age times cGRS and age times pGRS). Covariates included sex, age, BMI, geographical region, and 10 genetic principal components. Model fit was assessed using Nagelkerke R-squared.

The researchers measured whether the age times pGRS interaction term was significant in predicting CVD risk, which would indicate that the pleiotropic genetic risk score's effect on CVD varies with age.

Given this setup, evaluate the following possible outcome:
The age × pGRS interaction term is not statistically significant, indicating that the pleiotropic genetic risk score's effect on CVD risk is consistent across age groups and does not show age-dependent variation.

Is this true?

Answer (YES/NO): NO